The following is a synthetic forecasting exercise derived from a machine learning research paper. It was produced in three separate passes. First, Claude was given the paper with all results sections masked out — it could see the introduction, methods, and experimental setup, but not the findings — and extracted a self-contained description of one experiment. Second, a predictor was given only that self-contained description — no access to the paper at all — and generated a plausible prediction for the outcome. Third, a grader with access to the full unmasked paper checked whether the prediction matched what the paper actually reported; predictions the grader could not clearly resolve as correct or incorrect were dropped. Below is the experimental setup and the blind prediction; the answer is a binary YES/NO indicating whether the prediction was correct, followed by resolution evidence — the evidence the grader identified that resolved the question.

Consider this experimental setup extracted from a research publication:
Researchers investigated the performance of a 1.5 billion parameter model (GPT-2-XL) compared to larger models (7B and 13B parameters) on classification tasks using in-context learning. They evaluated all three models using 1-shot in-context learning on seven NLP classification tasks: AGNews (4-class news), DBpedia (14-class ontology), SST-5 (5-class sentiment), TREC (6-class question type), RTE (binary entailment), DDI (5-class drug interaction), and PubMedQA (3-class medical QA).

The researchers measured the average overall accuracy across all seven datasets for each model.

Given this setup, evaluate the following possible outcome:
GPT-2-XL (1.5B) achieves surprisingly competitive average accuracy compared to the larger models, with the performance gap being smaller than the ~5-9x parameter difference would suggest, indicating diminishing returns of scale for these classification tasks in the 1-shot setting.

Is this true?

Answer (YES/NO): NO